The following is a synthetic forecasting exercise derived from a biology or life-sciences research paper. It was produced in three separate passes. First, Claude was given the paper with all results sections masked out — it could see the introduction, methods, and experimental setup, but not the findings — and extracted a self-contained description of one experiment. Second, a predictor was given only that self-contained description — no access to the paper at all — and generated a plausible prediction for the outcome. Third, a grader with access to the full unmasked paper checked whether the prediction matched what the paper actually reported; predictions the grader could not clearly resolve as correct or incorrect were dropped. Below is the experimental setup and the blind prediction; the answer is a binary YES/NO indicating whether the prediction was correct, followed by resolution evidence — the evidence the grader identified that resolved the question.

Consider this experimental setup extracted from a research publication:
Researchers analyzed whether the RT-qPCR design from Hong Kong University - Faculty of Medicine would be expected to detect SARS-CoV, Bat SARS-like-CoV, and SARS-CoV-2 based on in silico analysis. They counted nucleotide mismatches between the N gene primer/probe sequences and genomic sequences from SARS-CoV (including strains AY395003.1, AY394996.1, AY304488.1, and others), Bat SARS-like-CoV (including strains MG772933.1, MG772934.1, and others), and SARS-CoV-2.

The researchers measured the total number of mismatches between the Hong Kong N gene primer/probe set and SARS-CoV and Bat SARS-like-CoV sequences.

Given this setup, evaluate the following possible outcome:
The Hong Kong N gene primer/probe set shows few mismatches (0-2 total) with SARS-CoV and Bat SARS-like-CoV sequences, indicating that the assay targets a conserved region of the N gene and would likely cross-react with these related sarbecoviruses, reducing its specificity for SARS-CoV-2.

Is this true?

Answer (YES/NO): NO